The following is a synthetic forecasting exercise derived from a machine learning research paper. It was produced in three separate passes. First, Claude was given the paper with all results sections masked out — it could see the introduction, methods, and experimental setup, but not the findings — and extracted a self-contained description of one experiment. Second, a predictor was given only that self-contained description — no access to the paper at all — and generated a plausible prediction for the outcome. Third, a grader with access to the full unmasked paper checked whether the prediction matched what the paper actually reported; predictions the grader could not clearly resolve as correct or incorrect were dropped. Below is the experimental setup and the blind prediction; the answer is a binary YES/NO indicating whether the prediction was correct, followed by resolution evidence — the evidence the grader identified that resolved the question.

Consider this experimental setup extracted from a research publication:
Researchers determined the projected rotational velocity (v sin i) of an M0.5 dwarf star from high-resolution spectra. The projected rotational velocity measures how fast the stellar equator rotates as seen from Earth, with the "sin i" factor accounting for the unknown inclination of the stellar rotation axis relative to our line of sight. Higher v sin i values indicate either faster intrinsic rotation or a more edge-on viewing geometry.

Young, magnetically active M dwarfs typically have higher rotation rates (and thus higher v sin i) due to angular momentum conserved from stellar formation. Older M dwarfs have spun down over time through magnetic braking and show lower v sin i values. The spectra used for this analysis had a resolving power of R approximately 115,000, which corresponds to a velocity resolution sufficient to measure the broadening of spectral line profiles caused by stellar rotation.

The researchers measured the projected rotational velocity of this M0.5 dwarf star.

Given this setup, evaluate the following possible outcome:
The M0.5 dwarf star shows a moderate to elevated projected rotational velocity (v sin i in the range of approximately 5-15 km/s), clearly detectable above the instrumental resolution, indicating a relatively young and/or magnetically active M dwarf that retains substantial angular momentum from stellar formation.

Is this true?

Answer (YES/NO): NO